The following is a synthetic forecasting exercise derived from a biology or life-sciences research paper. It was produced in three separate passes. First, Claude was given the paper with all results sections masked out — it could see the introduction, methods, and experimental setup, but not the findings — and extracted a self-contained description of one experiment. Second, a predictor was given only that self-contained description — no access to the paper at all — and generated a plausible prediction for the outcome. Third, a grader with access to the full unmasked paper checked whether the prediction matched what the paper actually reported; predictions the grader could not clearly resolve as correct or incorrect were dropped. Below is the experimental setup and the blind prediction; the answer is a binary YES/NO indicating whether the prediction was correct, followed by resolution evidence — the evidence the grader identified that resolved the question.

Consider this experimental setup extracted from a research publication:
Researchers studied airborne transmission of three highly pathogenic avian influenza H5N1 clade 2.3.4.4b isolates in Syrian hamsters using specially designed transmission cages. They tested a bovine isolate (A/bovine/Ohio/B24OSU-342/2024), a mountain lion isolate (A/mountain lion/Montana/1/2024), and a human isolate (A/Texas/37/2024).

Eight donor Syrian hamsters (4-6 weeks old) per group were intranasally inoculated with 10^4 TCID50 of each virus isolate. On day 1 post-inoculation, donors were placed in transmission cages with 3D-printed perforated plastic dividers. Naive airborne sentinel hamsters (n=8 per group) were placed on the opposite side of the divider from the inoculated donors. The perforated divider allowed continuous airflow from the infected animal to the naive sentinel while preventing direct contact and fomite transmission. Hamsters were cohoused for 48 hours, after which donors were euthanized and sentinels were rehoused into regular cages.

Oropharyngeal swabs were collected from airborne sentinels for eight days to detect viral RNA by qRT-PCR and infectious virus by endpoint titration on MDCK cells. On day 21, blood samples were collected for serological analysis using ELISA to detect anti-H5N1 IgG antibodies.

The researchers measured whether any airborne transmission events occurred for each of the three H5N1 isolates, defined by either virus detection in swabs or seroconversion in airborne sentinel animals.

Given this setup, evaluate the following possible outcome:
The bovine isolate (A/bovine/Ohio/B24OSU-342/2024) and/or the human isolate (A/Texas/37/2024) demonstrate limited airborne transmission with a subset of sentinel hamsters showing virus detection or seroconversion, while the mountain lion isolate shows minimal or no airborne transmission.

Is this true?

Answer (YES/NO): YES